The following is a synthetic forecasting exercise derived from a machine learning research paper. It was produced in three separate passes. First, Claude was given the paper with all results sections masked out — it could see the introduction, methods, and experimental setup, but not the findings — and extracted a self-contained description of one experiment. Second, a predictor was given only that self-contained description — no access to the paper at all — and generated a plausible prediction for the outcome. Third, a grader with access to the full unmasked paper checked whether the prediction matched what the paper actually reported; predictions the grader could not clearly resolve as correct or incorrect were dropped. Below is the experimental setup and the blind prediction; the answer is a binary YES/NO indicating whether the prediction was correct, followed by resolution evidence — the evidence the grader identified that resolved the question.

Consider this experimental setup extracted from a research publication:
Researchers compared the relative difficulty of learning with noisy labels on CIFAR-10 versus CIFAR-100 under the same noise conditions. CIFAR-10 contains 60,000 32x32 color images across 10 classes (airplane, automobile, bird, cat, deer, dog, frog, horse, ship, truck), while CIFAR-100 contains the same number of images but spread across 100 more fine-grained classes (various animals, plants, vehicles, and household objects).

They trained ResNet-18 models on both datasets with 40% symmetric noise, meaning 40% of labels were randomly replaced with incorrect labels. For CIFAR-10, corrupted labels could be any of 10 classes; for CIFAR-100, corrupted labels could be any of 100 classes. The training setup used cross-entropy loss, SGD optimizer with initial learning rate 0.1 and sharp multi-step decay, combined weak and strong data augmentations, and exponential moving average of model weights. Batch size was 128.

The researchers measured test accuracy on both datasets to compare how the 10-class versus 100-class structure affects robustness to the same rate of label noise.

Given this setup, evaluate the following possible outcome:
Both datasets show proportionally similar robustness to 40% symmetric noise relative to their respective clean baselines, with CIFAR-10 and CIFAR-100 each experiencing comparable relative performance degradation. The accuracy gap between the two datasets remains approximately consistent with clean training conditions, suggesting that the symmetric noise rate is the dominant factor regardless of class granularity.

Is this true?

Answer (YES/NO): NO